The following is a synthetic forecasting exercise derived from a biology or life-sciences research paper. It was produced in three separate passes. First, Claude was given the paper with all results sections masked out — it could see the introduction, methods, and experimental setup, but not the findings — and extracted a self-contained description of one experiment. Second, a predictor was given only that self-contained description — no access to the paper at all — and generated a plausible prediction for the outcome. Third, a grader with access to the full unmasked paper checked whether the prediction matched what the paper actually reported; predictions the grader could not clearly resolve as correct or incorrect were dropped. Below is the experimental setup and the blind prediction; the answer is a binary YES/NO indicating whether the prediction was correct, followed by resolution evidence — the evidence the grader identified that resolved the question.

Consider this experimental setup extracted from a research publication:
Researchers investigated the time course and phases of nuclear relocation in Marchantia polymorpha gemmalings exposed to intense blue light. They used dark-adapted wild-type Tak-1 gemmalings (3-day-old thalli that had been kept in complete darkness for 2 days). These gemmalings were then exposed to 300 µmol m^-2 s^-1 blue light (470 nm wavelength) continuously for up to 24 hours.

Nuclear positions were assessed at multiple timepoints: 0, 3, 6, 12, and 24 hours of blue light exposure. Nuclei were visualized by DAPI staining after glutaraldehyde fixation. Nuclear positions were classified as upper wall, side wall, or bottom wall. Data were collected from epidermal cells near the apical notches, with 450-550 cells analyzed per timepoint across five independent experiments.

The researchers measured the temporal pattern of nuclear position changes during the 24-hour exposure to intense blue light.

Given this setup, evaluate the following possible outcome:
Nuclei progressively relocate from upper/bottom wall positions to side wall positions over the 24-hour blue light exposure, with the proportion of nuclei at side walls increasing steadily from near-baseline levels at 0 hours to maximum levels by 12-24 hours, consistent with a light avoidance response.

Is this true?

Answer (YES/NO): NO